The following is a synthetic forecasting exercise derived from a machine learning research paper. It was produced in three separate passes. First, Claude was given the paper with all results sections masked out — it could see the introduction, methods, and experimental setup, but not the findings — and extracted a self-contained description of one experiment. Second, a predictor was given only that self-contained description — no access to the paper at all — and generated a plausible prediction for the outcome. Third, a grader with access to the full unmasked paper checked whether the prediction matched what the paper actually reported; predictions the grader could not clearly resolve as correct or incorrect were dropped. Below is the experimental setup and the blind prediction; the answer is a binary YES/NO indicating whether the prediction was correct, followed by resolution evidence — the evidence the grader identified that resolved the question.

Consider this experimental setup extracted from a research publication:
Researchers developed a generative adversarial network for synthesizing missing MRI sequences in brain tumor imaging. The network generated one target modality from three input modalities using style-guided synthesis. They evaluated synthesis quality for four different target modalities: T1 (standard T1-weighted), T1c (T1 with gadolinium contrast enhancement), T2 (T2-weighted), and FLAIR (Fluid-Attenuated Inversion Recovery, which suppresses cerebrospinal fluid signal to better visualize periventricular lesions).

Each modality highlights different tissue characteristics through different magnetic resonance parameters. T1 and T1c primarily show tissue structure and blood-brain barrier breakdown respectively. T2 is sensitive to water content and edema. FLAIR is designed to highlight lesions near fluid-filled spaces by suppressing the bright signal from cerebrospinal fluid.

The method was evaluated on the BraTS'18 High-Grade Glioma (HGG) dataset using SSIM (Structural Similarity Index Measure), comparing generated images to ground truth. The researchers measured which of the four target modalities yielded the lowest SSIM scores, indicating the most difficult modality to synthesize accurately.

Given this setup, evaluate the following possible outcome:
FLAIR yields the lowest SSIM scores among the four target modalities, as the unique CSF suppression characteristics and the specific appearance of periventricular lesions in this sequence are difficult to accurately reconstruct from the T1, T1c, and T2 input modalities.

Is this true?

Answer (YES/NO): YES